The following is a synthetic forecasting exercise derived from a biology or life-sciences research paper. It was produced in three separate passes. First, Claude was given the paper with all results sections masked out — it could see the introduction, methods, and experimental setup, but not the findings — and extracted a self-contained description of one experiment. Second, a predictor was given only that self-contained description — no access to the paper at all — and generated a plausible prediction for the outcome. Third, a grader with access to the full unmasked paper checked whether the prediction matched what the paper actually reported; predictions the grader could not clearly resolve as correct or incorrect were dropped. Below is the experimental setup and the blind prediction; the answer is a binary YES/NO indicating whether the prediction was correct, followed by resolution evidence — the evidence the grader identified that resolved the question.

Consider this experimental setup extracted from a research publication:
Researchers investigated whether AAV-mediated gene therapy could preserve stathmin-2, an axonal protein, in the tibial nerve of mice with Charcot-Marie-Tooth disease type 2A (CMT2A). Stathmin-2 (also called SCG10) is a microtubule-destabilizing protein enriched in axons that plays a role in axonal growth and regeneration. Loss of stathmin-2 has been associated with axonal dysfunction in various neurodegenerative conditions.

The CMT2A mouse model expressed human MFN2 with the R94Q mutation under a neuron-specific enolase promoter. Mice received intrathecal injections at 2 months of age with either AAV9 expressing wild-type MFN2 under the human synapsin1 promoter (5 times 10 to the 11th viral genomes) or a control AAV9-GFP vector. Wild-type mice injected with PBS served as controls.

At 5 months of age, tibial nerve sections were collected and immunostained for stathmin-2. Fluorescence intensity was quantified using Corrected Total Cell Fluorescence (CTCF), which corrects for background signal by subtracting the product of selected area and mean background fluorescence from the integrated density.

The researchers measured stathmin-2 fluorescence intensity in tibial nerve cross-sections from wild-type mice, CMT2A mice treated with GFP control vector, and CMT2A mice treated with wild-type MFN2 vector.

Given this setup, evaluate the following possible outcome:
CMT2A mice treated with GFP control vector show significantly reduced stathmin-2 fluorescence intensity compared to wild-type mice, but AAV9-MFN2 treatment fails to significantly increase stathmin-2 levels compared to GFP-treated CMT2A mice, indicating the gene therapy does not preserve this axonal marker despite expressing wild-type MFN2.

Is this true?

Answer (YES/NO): NO